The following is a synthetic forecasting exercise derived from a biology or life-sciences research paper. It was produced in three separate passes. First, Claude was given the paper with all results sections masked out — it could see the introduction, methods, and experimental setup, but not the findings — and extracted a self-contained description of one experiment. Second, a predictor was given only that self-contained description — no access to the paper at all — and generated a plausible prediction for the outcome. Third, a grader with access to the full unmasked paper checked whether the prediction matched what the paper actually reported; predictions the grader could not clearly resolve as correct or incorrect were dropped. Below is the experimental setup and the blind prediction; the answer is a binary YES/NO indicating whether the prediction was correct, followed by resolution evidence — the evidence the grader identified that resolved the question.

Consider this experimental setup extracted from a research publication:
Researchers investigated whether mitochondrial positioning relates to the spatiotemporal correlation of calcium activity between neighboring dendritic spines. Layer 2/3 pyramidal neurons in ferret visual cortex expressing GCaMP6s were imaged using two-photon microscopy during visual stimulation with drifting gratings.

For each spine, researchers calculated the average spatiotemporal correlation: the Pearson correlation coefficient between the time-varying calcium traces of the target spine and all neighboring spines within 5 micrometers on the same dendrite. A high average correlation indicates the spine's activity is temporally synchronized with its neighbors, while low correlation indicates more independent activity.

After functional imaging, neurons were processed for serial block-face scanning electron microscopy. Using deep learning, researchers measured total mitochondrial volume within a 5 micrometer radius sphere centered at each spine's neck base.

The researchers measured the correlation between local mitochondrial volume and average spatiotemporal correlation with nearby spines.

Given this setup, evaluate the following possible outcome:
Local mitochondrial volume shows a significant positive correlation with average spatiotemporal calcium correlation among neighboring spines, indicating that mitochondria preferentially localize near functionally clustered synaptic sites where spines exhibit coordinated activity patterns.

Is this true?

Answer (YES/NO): NO